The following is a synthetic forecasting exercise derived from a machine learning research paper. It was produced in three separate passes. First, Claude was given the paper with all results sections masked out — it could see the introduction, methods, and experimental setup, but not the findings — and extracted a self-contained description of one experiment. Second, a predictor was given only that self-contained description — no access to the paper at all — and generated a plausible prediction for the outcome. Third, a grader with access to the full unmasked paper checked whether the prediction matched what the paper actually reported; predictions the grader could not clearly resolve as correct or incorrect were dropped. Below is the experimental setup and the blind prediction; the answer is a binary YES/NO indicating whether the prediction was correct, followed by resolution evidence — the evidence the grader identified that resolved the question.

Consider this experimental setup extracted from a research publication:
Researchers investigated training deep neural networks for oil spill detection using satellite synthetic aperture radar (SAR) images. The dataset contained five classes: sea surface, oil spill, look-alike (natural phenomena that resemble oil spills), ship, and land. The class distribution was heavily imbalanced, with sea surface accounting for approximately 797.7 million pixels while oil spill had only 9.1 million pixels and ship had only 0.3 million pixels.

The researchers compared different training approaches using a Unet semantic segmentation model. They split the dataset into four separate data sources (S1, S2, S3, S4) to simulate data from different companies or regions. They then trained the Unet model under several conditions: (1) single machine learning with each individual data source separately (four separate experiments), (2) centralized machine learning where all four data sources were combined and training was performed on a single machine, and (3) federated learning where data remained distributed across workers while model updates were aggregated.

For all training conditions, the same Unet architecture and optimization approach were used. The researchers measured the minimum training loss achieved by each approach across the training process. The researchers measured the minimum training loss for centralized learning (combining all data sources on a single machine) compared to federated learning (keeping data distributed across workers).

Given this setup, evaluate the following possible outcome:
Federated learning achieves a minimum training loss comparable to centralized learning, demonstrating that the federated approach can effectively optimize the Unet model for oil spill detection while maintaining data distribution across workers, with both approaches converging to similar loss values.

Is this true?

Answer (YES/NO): NO